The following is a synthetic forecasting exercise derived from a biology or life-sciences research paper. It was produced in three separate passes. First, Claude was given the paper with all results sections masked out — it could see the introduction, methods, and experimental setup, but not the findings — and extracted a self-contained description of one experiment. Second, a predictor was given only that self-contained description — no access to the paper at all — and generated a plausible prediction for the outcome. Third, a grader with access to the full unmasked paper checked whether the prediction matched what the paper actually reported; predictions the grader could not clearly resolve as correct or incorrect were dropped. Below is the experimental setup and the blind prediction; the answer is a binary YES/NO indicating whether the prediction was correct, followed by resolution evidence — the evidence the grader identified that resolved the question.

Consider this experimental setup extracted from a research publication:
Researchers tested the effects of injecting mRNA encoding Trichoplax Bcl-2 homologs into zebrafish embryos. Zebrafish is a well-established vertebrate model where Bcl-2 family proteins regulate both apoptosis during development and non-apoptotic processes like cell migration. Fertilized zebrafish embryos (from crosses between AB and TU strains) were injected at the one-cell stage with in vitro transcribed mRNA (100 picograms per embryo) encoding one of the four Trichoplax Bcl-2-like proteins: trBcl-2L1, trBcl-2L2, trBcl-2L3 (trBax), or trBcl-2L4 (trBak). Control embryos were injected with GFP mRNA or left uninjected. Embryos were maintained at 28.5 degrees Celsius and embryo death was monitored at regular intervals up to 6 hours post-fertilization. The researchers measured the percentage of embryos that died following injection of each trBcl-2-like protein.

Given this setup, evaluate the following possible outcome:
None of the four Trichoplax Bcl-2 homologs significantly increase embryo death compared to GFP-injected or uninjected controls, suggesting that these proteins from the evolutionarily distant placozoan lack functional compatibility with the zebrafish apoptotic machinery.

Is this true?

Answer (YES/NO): NO